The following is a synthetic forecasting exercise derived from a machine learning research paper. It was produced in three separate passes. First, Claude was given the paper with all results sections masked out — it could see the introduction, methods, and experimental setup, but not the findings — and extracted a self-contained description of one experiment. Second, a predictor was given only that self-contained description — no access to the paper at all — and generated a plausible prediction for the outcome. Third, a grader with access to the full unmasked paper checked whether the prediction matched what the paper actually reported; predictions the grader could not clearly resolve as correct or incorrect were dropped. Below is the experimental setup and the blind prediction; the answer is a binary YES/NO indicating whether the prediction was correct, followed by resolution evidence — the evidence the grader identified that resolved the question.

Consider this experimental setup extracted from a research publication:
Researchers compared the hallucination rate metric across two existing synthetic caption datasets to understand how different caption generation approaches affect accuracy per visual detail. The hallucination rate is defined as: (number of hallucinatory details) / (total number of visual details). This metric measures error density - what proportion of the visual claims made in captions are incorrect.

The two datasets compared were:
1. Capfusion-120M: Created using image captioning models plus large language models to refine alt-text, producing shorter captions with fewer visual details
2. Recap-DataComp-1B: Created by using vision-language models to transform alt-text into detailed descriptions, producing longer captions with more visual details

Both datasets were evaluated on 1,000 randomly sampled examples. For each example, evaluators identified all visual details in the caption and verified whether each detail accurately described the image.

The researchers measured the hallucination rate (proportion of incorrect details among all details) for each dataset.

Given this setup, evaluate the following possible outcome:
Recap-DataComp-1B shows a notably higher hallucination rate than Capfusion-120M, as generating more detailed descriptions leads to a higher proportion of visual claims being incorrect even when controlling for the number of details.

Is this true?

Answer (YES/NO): YES